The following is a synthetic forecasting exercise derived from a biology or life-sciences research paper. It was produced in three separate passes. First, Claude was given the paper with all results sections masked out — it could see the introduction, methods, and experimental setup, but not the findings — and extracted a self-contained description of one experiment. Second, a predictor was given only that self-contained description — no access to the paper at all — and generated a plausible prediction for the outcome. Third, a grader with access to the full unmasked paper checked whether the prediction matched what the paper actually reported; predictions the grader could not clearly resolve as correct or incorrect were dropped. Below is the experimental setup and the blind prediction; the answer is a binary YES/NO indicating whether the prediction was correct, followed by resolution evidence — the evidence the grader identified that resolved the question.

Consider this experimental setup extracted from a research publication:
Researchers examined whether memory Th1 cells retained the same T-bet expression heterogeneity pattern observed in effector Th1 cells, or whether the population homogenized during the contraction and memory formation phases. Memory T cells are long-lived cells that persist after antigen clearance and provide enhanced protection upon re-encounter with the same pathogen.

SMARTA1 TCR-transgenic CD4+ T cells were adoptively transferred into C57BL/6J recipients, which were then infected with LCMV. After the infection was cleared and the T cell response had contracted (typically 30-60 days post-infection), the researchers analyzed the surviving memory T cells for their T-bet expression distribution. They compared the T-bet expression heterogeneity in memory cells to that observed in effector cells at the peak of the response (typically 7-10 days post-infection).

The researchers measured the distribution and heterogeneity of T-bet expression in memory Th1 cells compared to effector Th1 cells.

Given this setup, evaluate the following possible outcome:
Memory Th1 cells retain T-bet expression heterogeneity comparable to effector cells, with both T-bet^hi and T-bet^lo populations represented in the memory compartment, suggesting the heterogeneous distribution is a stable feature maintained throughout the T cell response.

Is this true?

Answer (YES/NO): YES